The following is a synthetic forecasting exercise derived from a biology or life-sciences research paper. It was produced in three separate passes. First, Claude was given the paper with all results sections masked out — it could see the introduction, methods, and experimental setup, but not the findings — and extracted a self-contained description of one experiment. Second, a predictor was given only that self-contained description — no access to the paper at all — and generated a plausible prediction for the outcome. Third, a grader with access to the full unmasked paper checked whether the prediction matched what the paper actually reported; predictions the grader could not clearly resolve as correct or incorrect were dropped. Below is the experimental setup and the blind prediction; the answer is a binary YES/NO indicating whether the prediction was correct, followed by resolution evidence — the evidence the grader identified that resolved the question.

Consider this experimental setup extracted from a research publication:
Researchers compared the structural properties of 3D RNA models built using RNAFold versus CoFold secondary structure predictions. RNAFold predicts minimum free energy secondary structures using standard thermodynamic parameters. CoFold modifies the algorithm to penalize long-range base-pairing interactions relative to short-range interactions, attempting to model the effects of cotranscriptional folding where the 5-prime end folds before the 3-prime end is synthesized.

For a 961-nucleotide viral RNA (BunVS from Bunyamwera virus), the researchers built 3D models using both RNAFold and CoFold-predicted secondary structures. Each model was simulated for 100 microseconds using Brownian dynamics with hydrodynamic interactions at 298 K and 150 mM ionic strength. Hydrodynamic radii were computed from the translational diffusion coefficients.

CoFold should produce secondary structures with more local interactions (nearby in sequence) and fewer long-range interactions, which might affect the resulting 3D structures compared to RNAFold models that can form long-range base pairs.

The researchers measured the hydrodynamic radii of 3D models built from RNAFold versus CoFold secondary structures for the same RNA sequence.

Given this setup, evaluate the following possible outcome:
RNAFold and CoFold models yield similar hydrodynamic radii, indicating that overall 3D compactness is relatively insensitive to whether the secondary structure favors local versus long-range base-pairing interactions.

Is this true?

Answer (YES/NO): NO